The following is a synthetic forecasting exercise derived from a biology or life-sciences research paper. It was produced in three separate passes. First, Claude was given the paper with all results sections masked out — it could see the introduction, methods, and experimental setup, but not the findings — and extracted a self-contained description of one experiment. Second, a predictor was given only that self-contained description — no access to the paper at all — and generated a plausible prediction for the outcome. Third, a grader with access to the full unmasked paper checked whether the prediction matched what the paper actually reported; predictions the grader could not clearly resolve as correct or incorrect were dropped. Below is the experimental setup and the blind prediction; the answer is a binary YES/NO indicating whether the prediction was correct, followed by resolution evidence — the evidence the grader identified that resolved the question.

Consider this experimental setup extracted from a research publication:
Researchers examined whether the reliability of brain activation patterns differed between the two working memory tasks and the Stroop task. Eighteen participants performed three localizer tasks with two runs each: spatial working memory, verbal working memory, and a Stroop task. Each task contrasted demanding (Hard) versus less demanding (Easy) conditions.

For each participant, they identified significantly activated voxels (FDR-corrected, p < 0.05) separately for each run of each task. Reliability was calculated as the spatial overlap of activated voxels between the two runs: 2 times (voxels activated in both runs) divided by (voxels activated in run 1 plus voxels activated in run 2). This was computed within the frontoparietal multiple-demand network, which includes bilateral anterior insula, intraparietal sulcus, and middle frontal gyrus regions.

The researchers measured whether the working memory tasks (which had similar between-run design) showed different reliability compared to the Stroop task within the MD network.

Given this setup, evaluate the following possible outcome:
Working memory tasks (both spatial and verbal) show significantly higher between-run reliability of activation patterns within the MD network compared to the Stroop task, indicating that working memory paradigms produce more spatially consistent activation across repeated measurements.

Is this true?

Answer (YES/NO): NO